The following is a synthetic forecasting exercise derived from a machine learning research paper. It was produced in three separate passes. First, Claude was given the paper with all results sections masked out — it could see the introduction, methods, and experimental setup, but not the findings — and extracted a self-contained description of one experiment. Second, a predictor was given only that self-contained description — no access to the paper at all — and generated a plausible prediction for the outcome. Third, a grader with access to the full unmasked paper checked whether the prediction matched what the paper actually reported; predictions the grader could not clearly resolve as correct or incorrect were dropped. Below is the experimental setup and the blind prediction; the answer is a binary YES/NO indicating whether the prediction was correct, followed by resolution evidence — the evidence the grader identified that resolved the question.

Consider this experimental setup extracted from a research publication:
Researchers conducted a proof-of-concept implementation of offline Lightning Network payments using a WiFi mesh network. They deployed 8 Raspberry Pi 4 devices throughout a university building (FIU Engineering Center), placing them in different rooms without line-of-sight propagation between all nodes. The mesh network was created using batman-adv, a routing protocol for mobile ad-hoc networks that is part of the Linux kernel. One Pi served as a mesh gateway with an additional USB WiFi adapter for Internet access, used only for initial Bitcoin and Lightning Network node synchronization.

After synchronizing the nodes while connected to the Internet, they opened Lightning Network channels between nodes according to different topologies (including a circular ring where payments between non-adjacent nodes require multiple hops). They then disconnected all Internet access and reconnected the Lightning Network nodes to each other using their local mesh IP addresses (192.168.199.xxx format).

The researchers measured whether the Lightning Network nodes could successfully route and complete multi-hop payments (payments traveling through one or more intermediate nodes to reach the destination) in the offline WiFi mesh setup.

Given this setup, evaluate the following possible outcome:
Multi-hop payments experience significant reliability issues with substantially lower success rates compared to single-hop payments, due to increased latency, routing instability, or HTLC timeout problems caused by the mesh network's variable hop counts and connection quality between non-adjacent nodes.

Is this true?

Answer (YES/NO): NO